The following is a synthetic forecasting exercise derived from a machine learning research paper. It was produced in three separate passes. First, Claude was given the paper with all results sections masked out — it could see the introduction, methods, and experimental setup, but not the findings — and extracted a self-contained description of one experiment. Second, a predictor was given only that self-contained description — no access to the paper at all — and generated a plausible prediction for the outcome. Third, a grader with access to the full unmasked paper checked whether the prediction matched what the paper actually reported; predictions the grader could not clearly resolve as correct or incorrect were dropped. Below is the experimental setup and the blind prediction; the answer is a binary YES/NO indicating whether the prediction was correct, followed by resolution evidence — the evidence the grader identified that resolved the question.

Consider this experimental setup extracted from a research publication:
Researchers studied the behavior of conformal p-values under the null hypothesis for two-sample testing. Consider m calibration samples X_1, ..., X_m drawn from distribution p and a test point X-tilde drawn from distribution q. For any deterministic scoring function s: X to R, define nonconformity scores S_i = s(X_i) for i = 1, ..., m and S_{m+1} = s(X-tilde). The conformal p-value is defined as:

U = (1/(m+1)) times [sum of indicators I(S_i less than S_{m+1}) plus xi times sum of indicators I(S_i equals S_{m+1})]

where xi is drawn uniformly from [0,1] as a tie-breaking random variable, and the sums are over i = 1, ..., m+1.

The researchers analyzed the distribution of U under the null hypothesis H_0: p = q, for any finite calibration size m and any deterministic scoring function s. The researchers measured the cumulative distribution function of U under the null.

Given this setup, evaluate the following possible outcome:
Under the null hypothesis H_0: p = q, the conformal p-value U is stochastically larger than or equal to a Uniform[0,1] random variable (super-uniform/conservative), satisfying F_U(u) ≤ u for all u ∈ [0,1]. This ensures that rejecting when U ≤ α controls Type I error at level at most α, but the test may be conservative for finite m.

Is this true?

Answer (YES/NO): NO